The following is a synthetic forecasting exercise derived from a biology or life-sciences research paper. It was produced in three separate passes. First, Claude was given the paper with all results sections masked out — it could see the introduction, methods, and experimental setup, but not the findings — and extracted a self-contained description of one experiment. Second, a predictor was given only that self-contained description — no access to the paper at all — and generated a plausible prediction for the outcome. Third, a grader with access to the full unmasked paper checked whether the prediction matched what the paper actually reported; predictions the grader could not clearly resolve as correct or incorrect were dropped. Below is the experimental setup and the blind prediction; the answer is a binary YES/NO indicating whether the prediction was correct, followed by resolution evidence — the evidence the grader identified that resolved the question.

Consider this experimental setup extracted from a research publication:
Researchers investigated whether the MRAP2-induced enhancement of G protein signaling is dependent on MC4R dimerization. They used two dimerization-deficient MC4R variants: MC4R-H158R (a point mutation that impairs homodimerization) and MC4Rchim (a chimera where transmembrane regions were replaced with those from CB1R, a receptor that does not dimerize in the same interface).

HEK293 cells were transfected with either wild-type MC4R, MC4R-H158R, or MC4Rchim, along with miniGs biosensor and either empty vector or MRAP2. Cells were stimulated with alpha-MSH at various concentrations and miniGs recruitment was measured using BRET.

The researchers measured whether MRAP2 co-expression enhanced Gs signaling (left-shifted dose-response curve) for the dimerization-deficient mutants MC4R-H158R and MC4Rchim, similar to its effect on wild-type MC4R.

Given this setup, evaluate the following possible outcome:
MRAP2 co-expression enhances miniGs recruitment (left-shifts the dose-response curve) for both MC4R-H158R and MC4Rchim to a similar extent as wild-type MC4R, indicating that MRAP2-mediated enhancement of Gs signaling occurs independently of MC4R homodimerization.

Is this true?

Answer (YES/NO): YES